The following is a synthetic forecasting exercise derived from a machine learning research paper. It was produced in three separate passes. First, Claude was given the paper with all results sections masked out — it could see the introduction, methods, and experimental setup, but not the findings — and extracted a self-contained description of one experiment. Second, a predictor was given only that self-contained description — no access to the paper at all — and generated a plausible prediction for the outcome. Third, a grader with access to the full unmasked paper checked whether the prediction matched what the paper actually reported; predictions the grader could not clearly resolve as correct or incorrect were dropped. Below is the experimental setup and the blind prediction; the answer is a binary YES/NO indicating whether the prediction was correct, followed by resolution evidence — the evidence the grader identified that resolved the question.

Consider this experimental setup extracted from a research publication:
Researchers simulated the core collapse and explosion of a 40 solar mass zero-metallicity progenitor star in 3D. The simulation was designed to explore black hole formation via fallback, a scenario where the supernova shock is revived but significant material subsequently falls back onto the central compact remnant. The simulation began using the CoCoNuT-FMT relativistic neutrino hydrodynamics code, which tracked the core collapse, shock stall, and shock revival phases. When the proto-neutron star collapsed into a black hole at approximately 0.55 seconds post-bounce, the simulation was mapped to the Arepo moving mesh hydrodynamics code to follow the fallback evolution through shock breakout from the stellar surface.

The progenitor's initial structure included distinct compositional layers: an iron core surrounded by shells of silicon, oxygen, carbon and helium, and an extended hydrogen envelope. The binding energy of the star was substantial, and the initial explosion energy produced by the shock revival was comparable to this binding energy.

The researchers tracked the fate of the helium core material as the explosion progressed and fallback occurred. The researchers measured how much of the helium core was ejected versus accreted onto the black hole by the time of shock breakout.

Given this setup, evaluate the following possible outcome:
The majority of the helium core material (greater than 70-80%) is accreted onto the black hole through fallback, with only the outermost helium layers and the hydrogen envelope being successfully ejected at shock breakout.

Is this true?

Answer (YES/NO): NO